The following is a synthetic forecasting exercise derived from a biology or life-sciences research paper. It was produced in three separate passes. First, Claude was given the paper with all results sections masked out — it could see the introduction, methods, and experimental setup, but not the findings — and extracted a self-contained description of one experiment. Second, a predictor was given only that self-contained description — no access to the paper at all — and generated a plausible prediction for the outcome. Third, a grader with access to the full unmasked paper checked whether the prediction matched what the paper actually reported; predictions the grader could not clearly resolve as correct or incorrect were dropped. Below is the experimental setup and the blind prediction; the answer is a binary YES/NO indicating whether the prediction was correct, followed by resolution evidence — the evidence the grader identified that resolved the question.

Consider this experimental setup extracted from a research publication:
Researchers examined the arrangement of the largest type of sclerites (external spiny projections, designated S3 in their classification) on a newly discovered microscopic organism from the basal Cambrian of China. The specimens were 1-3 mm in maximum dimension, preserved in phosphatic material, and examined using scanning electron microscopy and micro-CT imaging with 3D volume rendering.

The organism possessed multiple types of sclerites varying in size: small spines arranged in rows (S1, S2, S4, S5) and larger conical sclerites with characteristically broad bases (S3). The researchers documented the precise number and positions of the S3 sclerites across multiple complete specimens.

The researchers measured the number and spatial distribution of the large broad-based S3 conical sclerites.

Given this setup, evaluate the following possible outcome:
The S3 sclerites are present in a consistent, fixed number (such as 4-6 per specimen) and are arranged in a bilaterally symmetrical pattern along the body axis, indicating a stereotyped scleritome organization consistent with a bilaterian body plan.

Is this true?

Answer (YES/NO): YES